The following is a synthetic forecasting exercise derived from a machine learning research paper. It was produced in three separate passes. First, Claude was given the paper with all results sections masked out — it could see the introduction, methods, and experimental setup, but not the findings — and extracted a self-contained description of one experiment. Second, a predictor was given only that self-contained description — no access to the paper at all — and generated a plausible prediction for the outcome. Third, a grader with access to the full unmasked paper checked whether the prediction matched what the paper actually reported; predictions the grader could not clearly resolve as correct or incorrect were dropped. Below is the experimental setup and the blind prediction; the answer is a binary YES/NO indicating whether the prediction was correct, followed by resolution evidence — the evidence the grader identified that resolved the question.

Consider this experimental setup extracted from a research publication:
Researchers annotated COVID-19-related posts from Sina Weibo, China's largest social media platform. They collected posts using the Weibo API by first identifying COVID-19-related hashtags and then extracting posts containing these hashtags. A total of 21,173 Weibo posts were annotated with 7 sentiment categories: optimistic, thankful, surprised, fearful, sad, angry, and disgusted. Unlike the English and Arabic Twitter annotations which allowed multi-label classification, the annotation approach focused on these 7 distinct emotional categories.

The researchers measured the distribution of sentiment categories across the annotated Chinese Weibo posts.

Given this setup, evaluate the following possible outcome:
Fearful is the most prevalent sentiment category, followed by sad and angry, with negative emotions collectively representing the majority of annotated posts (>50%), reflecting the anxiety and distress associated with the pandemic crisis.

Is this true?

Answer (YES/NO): NO